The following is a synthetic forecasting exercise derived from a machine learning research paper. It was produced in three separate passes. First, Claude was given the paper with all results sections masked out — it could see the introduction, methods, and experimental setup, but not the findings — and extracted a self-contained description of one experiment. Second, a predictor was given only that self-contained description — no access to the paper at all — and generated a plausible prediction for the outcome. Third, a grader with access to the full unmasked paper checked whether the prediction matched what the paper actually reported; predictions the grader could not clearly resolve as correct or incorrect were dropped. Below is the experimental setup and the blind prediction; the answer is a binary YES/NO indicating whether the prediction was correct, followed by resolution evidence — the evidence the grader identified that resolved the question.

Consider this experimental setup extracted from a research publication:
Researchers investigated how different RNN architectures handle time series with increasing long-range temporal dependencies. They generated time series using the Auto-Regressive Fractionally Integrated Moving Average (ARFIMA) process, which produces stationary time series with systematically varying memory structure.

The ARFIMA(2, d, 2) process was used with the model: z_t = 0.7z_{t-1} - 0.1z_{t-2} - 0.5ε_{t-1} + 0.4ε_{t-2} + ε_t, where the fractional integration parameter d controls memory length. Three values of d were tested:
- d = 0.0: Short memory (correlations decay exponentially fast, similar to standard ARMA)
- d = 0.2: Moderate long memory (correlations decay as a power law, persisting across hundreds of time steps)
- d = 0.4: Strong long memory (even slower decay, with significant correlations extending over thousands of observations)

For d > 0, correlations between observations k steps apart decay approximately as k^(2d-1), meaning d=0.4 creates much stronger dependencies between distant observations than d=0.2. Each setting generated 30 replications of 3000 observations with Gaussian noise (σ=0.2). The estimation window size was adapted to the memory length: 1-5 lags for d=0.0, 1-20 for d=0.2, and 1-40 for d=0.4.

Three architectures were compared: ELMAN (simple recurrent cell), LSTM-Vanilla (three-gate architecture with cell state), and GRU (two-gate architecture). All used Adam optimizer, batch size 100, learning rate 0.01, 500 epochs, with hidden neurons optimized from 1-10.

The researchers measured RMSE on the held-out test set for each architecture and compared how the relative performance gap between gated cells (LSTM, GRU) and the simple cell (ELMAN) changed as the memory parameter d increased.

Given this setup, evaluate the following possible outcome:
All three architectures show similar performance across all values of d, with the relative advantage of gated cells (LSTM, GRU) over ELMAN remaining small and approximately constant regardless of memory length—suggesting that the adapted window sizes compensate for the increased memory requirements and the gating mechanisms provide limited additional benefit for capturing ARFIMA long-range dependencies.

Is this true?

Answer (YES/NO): YES